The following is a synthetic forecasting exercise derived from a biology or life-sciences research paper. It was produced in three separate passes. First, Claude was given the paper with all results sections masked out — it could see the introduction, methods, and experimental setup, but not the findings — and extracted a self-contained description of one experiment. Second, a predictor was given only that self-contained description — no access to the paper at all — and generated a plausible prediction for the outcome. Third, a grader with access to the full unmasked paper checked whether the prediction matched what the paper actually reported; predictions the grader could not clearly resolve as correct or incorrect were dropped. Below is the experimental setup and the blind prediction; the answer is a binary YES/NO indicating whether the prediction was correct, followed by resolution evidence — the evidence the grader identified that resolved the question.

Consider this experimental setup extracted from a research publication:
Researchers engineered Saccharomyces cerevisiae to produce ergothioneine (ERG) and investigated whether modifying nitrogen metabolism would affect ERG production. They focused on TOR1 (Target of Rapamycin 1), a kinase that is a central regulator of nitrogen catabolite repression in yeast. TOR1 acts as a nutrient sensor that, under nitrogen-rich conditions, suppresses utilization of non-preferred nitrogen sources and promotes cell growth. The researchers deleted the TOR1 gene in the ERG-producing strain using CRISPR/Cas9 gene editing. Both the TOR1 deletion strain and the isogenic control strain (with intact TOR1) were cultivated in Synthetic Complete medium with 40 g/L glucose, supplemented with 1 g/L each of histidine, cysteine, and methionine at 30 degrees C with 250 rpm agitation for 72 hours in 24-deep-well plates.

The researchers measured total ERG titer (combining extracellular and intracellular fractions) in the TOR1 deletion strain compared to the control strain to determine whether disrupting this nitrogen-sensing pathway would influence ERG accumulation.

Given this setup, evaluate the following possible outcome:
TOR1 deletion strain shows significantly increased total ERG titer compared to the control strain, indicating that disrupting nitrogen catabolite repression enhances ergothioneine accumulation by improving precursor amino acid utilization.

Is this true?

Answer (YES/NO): NO